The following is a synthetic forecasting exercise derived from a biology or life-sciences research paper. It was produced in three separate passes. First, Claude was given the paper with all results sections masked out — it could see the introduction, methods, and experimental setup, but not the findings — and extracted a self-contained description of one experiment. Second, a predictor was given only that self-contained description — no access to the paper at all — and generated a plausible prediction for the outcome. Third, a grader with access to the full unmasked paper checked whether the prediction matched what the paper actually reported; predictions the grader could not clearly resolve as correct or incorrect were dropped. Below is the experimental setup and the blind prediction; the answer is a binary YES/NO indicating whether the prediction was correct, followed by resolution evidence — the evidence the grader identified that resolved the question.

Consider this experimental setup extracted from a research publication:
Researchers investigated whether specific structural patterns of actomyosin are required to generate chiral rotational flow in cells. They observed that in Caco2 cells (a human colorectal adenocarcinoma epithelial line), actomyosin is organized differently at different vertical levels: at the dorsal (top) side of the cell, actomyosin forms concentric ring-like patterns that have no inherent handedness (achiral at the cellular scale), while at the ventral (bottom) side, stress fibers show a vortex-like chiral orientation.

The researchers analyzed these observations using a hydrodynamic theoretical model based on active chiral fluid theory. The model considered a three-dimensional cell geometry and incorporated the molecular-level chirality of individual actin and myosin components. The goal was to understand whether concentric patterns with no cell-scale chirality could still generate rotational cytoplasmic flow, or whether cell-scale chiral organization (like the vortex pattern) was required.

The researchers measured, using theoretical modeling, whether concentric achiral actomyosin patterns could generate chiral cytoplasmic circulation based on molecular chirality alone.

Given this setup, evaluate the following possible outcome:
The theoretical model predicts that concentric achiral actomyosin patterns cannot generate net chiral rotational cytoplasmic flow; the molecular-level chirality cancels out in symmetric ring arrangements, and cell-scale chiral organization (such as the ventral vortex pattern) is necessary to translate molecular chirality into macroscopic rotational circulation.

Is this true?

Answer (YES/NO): NO